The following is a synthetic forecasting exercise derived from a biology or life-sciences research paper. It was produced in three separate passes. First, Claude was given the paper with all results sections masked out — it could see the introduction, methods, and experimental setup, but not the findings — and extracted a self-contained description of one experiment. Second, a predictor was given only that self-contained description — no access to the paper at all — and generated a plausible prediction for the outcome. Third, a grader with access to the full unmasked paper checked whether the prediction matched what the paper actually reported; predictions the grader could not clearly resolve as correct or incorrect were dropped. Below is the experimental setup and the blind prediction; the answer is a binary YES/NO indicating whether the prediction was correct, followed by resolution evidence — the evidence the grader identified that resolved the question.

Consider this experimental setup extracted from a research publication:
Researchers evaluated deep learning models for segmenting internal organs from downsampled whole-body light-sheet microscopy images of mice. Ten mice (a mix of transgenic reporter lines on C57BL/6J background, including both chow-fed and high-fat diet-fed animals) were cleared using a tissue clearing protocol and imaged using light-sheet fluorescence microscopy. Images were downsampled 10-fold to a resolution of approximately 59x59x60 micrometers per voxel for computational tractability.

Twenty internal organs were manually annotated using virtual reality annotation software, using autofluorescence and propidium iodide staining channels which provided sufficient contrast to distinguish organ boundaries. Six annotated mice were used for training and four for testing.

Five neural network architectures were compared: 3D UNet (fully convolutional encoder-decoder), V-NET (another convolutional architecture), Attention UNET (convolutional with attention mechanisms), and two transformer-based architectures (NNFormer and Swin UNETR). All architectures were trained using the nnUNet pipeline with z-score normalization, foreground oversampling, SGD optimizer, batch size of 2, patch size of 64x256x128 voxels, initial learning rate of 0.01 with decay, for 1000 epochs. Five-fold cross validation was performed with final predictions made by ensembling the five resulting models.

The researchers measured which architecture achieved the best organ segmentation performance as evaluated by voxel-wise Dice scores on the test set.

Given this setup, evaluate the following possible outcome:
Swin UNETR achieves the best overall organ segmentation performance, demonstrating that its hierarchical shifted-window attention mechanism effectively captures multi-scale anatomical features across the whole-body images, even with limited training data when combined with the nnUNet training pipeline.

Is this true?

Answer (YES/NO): NO